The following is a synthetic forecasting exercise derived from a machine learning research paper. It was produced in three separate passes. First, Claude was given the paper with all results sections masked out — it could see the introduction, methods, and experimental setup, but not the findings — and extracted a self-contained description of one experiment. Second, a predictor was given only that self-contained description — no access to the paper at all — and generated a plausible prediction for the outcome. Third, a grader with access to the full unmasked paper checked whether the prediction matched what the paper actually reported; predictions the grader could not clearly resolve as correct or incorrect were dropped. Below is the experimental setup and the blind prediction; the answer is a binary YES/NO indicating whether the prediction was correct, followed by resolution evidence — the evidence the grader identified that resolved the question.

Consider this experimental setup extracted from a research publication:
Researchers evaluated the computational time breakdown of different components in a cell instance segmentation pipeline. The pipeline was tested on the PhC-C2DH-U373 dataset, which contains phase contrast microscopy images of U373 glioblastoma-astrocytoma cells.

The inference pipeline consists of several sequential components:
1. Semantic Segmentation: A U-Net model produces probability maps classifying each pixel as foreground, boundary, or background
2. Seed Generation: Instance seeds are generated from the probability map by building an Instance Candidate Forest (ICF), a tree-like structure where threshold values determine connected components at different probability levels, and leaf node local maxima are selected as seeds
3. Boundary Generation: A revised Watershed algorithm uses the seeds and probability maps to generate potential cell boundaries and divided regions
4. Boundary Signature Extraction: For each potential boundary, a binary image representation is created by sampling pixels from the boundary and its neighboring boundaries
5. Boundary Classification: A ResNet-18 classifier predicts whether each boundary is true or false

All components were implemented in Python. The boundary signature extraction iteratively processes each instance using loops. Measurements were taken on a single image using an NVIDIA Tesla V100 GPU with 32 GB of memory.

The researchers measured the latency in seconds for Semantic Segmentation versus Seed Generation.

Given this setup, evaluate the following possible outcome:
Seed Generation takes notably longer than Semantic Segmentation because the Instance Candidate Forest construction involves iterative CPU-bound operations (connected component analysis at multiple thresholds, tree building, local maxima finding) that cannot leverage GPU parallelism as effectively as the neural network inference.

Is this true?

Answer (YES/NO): YES